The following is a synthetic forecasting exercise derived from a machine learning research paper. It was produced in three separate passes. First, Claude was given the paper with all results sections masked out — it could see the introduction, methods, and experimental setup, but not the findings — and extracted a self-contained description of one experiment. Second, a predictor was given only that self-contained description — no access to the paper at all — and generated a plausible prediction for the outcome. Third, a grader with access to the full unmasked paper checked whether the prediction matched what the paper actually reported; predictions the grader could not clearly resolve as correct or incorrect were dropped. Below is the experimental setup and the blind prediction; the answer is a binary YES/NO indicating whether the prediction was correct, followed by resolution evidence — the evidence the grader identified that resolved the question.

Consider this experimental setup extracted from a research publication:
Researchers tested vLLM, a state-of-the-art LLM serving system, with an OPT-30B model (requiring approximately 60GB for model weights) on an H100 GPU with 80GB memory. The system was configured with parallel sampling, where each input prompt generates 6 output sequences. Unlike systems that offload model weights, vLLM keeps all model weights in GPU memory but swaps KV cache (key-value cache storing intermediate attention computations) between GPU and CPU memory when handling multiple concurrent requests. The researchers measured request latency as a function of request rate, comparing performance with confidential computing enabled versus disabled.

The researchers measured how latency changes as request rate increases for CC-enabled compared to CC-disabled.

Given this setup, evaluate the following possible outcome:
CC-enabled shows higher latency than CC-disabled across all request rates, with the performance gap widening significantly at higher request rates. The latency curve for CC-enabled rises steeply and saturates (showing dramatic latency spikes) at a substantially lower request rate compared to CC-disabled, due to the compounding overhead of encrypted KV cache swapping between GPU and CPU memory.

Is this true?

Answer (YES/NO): NO